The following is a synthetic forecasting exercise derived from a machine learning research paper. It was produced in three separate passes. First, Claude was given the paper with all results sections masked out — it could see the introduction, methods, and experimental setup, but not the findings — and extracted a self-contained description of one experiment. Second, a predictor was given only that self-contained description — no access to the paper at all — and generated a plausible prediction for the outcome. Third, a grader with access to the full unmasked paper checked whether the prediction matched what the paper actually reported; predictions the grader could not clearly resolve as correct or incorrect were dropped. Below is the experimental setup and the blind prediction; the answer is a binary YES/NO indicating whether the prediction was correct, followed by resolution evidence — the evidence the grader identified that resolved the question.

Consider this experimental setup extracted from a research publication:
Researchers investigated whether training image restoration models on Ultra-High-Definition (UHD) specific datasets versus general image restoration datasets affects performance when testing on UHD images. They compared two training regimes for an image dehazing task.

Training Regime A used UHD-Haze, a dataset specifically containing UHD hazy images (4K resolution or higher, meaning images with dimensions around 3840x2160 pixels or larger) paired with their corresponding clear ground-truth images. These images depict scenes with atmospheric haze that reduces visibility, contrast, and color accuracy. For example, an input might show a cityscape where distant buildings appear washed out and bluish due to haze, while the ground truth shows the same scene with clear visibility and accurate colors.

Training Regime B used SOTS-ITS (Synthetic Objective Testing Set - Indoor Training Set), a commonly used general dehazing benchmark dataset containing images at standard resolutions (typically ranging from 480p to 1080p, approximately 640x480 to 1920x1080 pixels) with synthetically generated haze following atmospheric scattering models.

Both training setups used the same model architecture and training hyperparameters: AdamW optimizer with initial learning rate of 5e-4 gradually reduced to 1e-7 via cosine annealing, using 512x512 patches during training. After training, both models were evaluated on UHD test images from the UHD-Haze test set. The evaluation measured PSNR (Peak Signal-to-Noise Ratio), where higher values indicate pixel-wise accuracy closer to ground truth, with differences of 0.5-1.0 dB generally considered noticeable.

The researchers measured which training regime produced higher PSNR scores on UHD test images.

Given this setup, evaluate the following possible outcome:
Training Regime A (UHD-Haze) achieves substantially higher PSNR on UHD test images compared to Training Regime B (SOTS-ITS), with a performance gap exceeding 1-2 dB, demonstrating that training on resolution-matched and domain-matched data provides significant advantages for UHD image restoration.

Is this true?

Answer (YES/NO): YES